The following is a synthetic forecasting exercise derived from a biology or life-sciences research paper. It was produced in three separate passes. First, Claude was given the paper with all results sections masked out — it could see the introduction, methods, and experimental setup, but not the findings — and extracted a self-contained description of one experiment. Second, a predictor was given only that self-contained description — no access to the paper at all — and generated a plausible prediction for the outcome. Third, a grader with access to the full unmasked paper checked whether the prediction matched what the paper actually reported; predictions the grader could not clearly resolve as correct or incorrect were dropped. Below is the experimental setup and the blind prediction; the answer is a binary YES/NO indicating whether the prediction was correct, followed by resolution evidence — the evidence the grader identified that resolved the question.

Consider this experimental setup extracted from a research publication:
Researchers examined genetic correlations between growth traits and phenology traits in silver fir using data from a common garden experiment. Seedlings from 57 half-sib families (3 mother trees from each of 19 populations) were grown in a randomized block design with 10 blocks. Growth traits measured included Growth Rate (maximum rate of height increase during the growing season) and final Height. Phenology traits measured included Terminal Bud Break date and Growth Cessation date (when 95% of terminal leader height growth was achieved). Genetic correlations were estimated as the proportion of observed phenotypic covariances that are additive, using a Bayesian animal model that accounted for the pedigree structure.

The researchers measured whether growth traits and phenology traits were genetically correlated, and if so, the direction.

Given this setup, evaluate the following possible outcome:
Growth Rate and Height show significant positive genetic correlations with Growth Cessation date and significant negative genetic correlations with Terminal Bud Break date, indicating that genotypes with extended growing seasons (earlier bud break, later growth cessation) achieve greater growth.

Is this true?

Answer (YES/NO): NO